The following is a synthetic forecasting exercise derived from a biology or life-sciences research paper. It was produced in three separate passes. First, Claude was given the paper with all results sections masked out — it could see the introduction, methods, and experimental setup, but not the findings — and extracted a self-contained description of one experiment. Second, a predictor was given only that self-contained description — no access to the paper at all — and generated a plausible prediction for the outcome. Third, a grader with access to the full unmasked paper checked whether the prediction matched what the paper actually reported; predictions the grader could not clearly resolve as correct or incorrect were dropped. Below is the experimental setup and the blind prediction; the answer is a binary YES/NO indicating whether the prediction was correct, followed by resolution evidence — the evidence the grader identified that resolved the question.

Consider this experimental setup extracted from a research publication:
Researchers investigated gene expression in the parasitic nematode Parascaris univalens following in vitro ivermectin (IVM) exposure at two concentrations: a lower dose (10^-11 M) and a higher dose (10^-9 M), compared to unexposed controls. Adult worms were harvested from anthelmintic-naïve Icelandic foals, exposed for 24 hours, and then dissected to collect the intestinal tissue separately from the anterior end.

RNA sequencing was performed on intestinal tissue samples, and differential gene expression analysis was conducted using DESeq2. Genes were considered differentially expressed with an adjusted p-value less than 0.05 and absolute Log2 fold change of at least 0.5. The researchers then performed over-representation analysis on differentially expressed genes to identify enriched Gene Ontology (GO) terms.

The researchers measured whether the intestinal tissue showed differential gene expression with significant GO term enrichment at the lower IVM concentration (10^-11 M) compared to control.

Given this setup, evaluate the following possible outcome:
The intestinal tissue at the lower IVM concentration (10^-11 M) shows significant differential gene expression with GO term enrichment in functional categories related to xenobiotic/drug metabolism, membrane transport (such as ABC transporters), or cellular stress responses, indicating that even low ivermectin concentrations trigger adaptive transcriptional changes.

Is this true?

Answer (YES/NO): NO